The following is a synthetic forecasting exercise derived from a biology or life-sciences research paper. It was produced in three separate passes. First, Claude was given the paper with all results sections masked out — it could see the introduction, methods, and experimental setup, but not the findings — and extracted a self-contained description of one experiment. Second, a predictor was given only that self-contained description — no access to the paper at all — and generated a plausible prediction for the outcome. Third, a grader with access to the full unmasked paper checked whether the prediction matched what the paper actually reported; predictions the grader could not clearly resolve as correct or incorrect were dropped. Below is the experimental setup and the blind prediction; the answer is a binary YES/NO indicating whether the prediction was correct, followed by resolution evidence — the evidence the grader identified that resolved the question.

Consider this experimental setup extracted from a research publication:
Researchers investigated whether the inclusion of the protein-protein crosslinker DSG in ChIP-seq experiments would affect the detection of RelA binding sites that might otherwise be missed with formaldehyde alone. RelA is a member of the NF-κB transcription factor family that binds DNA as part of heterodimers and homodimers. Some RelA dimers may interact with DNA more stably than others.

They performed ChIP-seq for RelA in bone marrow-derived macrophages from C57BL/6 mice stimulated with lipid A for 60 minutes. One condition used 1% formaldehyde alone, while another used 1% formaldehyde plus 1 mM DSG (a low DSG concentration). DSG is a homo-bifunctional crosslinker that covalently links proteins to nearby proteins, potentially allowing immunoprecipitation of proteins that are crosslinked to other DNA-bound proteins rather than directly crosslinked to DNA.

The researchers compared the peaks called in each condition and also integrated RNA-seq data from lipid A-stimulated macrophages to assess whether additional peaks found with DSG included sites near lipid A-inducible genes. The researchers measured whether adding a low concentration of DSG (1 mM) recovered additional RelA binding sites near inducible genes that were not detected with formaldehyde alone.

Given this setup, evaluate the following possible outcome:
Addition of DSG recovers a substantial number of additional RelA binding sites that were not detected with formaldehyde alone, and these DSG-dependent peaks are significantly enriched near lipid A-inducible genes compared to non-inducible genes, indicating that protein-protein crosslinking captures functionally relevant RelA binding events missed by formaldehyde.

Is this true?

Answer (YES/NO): YES